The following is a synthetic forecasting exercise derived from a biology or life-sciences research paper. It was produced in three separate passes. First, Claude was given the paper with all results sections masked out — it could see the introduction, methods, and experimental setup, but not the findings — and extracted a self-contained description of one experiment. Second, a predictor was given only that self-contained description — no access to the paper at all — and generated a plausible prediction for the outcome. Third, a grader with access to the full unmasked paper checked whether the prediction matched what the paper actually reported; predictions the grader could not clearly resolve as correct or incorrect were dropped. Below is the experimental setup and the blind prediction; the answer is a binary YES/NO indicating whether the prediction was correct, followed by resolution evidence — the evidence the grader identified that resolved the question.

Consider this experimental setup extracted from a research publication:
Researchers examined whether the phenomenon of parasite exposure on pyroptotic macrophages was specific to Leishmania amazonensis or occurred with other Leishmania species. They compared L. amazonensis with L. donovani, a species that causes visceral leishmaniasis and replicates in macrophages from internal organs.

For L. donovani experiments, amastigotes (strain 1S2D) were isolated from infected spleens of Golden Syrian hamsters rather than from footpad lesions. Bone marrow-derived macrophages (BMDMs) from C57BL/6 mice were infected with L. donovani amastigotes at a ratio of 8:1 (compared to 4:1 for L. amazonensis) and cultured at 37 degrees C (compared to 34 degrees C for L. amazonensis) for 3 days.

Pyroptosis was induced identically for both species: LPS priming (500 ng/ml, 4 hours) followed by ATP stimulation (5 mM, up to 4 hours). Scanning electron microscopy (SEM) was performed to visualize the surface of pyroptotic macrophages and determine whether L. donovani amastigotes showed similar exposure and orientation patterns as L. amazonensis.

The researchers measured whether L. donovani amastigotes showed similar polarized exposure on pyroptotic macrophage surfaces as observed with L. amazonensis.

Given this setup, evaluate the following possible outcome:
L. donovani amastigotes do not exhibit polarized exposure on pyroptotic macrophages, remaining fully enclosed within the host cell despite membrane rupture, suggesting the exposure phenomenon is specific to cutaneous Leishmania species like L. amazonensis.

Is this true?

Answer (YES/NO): NO